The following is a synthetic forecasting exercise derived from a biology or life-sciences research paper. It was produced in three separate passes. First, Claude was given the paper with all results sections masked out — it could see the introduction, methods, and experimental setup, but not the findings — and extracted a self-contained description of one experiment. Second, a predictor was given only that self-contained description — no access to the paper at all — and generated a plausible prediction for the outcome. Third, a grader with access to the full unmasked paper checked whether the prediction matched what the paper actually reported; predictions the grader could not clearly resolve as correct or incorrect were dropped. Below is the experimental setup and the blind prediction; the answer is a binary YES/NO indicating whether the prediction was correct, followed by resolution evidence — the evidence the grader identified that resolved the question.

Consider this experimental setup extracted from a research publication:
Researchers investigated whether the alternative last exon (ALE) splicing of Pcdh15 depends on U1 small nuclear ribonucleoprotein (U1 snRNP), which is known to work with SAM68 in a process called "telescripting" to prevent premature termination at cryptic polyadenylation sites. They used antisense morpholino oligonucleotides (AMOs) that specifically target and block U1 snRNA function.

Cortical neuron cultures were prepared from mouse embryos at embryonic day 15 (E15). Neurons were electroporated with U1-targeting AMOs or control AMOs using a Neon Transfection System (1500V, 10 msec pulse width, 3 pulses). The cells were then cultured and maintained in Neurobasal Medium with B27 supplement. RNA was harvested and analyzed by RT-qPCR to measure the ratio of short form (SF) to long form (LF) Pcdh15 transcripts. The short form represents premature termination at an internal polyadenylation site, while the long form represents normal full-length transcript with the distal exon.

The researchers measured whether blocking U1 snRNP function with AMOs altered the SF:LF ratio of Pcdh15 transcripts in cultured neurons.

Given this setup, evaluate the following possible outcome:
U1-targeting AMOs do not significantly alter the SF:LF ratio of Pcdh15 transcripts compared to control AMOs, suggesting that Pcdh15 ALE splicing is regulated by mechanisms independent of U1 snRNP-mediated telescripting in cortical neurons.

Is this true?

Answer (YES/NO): YES